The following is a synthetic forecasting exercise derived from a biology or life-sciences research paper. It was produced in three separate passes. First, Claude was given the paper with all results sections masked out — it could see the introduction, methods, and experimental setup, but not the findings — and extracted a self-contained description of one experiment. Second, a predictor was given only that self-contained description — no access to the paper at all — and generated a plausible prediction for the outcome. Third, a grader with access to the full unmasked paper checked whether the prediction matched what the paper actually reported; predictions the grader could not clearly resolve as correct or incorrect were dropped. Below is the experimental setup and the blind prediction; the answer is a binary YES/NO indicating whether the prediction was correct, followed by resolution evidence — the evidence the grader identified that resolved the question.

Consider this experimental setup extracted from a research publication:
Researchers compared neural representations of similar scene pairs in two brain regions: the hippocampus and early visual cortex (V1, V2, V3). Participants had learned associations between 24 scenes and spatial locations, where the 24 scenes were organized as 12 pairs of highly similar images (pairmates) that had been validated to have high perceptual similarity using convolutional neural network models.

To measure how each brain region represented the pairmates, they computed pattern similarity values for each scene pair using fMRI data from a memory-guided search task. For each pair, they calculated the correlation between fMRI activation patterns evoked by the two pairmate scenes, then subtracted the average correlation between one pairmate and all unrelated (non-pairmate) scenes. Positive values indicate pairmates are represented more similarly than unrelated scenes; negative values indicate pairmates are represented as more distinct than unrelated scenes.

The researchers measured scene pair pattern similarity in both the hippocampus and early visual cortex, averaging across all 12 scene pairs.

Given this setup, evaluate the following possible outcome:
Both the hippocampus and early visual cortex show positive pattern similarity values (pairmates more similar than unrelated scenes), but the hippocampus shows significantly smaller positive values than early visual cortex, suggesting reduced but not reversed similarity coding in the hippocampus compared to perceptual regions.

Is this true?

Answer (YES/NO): NO